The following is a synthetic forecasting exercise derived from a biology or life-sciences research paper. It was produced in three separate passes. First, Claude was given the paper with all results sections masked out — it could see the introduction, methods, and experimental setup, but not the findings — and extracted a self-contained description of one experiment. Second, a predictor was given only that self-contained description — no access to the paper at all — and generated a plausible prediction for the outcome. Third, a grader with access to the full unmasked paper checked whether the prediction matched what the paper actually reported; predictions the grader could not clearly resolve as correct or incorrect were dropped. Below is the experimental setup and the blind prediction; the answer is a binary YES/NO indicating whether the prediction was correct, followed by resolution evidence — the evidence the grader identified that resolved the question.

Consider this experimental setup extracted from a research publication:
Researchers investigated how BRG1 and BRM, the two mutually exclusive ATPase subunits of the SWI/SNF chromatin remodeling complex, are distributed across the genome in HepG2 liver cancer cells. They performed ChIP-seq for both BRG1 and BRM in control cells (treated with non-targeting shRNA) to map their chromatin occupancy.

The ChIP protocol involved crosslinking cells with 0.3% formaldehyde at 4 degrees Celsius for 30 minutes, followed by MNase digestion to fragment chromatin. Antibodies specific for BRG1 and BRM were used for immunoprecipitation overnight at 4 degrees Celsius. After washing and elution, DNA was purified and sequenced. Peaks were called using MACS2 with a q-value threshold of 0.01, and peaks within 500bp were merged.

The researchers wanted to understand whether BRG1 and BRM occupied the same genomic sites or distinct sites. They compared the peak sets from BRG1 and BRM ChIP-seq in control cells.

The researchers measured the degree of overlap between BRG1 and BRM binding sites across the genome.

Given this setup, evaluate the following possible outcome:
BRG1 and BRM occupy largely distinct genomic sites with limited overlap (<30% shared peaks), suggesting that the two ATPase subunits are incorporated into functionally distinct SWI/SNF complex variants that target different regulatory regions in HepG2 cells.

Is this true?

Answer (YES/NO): NO